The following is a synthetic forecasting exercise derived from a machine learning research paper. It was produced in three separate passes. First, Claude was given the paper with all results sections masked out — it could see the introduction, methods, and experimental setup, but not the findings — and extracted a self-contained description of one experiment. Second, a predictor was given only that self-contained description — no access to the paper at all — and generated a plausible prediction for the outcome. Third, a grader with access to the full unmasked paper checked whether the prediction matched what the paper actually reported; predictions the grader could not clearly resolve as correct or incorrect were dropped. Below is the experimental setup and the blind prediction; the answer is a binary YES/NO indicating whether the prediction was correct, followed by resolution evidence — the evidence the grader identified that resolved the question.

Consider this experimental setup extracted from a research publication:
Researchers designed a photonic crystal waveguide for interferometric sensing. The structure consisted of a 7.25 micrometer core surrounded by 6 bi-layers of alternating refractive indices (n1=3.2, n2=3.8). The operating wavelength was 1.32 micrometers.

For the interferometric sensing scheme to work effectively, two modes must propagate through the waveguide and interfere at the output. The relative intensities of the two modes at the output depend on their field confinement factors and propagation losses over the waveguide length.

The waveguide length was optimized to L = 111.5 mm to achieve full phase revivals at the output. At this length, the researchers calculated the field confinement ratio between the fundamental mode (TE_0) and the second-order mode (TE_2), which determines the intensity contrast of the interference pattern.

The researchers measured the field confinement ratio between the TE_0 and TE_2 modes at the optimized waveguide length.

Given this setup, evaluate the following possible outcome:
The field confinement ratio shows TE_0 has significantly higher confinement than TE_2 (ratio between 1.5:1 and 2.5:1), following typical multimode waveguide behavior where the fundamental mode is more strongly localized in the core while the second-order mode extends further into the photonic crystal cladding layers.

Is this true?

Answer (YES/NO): NO